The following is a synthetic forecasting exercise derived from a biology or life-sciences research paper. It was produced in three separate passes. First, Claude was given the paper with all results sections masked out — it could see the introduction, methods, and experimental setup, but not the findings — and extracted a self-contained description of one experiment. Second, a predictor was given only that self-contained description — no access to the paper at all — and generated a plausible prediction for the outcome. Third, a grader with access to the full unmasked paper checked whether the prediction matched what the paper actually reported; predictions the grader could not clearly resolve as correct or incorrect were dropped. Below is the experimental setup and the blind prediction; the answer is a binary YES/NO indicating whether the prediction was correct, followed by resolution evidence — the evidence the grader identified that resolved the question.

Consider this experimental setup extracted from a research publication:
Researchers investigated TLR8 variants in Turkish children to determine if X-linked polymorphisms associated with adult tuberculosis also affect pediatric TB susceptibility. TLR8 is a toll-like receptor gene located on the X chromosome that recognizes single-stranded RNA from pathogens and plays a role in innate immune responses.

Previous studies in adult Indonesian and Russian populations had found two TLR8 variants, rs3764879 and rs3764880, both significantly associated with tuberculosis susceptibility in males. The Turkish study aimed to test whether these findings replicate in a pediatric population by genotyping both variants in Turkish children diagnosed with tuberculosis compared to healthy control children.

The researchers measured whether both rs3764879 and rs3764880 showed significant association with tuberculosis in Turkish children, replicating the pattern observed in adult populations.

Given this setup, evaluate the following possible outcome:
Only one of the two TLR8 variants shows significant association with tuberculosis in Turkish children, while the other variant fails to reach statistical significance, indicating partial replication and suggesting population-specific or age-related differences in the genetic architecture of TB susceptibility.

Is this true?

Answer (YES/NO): YES